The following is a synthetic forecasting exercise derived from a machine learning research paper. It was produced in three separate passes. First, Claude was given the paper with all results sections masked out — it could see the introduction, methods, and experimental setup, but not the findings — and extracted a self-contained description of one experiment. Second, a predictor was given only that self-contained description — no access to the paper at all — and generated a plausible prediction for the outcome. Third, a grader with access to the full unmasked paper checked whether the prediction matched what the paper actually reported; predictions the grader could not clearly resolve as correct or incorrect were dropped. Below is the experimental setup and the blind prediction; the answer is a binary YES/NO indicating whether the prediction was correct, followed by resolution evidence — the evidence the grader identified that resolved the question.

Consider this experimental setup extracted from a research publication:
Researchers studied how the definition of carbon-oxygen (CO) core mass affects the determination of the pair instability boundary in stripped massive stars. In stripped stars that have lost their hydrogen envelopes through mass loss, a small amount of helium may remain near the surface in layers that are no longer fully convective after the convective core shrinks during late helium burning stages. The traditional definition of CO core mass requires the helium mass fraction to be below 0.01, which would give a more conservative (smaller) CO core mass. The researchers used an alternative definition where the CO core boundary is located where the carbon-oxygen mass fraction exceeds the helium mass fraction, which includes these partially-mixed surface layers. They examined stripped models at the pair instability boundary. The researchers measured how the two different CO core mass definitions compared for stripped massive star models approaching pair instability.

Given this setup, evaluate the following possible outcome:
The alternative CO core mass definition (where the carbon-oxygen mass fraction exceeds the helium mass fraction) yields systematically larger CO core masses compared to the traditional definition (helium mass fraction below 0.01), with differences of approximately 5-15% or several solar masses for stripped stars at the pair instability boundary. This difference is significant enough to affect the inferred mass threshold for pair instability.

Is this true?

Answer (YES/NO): NO